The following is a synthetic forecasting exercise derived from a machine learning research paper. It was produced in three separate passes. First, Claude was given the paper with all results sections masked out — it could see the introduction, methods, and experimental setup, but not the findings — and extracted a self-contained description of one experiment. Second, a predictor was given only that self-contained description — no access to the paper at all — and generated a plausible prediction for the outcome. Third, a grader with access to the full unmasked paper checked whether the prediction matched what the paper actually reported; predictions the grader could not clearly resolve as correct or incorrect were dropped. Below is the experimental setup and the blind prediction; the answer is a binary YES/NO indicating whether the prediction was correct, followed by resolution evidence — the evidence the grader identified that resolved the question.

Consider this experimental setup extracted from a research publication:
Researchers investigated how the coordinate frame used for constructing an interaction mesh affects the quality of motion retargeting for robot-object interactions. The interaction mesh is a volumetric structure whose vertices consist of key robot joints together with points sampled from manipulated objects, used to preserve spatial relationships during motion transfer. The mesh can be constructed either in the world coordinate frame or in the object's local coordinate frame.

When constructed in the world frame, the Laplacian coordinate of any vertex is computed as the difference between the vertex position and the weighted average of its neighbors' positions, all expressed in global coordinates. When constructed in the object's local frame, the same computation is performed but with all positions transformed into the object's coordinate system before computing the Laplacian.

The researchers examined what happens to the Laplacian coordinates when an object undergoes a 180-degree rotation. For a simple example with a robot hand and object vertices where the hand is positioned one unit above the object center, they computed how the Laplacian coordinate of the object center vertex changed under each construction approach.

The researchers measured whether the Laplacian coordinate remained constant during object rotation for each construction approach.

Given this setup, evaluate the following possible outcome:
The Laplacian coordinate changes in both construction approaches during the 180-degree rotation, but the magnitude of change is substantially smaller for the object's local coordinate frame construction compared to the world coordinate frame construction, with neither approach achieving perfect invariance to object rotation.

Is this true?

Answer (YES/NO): NO